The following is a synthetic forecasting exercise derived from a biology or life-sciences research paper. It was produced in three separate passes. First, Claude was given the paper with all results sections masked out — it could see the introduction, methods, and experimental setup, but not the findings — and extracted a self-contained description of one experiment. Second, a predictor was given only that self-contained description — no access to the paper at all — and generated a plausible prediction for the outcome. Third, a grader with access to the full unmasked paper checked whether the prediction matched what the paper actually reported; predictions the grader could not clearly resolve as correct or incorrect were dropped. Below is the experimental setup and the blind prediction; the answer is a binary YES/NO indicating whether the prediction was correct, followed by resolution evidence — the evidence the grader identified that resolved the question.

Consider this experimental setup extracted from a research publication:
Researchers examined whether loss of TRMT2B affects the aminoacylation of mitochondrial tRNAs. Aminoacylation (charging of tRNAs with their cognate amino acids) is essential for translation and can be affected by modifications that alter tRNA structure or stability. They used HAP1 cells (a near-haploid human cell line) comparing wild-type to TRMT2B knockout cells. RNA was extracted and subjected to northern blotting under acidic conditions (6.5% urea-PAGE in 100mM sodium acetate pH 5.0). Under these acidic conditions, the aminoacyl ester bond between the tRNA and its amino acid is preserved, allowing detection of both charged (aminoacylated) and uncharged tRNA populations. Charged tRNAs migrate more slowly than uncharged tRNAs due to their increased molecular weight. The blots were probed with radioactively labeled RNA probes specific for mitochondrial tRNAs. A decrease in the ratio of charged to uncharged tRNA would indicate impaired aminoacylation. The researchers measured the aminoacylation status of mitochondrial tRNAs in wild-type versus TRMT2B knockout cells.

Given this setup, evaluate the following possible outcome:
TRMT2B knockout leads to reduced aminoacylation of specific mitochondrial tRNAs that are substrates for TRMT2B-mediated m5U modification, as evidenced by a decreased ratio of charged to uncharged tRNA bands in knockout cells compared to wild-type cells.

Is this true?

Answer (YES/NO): NO